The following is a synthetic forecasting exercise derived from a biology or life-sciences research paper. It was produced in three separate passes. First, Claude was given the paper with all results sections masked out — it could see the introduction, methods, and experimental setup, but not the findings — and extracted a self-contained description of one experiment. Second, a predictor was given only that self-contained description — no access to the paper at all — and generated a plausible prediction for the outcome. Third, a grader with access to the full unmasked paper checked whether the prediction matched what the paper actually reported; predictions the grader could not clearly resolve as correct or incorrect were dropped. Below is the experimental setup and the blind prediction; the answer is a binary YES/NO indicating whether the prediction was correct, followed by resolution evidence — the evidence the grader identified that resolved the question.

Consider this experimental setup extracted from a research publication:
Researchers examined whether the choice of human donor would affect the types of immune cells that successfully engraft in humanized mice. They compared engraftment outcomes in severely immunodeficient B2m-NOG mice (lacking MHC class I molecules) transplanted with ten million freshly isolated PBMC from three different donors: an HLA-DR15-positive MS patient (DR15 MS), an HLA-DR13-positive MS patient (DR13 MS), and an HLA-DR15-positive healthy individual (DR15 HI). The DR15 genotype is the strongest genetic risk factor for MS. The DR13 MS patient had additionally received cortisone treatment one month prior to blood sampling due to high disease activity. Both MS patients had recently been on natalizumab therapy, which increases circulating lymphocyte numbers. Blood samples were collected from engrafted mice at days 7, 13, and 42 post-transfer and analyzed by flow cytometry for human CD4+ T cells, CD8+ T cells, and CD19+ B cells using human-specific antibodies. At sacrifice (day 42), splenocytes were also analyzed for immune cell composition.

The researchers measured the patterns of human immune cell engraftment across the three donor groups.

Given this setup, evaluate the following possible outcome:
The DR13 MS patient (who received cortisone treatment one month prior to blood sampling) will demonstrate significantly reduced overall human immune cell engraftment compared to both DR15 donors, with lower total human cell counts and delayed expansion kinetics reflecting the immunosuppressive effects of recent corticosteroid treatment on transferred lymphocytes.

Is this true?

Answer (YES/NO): NO